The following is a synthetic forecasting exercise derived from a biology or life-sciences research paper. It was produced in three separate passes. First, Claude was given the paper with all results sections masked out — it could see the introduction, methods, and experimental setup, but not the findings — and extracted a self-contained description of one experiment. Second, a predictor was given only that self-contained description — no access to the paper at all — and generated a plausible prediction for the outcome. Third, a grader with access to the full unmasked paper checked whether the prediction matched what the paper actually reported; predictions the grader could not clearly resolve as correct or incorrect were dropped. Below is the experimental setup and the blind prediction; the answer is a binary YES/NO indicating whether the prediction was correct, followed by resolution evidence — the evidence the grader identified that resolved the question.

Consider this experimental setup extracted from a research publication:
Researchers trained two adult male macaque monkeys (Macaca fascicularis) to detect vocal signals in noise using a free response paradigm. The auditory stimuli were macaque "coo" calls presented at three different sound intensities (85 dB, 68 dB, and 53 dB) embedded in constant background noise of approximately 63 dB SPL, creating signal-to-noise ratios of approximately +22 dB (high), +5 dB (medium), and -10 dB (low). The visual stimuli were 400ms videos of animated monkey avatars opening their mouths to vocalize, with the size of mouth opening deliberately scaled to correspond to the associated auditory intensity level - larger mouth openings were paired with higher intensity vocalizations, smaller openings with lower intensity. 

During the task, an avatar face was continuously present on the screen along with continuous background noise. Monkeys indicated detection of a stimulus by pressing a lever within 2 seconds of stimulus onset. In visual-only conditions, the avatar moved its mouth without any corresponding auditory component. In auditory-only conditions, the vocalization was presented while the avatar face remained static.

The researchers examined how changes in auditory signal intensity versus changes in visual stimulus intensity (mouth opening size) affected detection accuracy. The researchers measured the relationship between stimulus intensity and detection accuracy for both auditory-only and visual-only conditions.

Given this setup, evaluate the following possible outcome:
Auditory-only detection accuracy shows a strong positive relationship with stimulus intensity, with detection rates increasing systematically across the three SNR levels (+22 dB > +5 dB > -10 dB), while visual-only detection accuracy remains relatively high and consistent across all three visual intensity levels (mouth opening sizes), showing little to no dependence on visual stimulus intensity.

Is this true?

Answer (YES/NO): YES